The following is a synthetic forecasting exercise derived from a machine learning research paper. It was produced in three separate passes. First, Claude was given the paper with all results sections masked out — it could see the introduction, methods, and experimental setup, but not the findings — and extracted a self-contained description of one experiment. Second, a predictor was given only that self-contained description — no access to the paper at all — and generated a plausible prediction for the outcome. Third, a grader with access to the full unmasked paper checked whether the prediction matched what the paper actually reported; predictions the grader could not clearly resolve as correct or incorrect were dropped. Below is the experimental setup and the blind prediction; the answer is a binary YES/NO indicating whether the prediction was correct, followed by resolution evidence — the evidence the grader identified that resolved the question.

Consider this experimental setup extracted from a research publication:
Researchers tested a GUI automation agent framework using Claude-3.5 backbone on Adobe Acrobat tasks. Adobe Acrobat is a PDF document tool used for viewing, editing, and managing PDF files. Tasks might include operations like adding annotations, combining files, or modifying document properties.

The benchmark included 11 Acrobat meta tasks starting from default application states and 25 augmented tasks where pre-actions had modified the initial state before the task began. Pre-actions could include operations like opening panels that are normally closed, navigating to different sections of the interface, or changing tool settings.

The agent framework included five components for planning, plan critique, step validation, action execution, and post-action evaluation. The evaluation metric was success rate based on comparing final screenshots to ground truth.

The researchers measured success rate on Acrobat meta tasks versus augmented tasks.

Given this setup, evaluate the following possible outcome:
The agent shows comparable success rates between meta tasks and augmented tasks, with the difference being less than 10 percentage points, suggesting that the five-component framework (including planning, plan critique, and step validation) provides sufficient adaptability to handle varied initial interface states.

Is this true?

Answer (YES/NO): NO